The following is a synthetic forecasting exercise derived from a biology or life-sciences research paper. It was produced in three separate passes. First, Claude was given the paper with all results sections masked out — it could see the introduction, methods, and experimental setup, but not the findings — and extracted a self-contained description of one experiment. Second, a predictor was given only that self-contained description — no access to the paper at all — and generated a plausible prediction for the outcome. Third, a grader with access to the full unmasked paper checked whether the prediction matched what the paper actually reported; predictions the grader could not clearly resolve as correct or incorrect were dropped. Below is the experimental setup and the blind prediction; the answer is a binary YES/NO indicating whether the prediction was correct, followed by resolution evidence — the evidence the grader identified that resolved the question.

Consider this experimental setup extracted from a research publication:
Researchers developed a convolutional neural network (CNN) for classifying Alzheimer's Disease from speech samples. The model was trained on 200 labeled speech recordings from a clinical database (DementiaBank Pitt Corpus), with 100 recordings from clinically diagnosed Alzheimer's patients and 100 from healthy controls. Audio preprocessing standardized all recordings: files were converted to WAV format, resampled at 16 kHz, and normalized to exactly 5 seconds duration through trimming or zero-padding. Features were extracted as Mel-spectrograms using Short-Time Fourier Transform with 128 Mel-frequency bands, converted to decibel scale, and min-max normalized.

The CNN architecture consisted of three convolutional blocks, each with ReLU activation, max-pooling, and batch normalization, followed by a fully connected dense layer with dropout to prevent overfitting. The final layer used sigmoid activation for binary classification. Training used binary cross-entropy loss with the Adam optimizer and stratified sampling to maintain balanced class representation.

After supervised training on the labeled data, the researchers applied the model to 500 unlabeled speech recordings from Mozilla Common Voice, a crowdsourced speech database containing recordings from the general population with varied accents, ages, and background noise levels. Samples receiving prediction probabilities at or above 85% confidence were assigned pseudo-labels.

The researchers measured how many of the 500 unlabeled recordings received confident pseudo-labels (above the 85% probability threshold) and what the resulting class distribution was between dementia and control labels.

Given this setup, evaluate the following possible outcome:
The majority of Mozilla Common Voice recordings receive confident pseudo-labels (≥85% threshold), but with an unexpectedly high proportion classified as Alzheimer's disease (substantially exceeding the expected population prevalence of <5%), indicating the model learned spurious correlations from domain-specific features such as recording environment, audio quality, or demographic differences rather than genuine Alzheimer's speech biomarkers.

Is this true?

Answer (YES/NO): YES